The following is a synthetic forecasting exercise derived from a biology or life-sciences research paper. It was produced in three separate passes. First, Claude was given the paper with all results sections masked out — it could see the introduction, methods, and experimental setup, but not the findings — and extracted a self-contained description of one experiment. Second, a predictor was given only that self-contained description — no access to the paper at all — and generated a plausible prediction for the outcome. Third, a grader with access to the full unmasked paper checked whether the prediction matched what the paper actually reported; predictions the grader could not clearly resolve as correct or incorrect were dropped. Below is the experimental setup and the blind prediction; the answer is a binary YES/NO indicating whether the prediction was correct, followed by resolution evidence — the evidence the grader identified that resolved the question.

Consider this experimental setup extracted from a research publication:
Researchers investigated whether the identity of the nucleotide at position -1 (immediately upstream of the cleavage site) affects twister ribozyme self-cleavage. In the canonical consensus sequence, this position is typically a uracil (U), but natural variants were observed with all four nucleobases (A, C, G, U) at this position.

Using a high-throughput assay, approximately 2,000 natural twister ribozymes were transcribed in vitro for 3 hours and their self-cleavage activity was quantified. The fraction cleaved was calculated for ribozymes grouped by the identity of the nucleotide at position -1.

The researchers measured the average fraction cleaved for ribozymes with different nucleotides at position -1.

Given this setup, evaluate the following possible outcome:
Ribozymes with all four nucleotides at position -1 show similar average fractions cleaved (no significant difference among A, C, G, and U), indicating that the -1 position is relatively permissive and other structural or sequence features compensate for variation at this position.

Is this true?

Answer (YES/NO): NO